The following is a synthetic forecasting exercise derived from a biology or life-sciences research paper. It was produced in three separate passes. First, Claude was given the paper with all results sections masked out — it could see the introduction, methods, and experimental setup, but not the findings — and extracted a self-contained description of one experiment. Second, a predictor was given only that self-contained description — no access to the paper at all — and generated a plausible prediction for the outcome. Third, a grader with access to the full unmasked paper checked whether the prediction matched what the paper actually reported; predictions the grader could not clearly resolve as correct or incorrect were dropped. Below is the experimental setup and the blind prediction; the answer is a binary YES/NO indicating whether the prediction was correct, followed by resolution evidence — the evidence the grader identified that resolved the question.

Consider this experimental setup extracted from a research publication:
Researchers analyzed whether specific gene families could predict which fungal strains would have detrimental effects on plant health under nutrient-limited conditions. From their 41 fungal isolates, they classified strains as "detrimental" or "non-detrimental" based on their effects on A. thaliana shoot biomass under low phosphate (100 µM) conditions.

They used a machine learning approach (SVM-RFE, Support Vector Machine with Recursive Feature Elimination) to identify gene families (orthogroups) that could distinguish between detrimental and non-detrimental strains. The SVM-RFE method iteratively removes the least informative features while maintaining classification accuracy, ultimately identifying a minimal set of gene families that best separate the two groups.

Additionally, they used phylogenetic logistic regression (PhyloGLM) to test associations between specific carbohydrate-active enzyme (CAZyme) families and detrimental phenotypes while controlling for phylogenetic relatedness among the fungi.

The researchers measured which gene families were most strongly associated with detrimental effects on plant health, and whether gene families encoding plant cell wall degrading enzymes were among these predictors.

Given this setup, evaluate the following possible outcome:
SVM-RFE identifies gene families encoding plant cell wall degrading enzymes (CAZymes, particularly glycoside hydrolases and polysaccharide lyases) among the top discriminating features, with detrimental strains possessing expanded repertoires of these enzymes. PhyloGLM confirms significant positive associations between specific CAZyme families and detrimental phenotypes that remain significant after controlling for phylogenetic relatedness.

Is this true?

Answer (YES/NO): NO